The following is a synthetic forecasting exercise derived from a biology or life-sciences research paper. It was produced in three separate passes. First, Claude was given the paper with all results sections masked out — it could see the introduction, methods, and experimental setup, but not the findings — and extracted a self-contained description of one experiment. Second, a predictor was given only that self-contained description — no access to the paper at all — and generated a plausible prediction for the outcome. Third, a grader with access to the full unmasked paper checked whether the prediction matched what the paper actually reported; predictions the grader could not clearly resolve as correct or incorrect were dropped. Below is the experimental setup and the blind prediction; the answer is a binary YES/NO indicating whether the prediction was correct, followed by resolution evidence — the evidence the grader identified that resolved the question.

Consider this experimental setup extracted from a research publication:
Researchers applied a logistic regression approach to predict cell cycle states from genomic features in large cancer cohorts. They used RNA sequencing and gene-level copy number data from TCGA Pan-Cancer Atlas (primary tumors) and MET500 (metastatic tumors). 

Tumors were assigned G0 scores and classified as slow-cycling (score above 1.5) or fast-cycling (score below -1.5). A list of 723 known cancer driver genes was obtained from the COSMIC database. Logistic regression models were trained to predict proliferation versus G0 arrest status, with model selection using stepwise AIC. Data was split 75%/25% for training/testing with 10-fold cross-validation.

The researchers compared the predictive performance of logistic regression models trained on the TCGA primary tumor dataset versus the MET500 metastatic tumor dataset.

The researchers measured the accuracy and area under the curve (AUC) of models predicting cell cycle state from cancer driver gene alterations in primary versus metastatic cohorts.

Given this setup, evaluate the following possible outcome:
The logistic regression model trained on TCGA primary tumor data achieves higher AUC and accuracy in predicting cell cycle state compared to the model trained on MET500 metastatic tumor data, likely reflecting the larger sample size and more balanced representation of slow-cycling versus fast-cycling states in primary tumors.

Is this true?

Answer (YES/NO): YES